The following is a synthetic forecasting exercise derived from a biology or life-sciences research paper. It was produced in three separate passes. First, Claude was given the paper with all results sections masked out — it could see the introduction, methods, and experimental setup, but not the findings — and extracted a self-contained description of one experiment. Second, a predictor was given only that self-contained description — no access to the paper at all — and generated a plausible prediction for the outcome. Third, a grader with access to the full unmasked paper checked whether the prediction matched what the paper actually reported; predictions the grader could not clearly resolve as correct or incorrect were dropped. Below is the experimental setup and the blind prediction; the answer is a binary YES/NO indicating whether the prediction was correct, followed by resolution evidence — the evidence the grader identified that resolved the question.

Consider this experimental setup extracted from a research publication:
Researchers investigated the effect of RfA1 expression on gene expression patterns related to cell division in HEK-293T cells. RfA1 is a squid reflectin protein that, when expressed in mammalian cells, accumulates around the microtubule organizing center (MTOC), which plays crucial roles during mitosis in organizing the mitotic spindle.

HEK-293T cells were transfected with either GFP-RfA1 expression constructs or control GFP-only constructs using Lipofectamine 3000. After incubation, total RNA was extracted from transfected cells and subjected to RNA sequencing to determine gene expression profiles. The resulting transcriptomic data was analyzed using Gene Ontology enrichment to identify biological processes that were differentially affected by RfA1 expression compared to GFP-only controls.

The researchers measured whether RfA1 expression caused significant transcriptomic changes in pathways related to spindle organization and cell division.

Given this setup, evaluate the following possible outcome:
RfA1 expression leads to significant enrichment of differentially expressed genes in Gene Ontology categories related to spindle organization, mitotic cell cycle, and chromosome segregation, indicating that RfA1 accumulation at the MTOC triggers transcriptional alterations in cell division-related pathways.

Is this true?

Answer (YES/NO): YES